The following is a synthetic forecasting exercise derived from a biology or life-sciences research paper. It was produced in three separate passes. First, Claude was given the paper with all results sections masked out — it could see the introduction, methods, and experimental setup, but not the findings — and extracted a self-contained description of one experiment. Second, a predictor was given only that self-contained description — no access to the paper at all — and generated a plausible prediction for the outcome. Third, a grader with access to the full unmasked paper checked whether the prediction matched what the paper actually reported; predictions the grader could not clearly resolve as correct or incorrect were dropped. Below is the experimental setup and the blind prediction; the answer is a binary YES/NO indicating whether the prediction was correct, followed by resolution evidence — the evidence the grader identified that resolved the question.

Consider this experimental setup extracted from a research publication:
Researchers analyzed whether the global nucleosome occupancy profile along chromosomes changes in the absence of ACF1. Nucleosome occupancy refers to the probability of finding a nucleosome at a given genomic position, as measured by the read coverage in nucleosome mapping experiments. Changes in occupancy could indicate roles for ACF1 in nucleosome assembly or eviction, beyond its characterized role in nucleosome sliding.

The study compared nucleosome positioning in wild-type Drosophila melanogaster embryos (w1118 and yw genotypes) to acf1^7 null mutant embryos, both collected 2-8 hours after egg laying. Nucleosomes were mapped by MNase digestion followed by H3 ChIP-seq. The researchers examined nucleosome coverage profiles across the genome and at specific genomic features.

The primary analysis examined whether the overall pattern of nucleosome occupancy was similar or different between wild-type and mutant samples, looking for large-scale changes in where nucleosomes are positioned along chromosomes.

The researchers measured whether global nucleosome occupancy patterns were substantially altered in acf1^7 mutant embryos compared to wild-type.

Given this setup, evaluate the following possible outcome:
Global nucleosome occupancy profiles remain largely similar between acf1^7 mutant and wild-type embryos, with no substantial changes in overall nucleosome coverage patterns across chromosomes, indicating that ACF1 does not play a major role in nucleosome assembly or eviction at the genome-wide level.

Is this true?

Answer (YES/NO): YES